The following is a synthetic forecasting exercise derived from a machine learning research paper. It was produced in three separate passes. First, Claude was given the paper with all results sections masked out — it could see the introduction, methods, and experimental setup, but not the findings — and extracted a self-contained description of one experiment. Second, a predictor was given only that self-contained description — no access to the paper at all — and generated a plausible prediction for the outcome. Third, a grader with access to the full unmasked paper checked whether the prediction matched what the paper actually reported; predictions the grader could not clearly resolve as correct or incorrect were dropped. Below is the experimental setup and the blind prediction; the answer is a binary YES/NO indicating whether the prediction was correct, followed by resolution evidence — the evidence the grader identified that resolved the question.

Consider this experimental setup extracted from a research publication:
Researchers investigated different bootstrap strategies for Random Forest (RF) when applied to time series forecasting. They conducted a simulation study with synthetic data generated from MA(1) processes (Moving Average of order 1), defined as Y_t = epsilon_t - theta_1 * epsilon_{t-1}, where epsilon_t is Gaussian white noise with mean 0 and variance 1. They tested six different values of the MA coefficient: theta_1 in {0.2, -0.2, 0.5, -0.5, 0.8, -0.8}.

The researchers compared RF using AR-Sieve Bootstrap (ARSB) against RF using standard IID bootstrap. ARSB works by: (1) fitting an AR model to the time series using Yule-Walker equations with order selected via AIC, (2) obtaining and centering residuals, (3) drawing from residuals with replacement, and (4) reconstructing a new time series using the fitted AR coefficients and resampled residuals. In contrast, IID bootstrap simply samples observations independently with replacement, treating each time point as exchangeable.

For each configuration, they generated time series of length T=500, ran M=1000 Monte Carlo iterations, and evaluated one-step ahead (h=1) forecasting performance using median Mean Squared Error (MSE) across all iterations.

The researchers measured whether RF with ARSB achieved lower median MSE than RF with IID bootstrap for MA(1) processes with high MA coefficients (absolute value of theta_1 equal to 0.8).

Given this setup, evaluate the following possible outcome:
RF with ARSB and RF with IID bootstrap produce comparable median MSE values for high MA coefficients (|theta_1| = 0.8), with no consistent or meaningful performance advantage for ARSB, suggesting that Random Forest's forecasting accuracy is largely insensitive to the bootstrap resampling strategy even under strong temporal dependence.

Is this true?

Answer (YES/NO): NO